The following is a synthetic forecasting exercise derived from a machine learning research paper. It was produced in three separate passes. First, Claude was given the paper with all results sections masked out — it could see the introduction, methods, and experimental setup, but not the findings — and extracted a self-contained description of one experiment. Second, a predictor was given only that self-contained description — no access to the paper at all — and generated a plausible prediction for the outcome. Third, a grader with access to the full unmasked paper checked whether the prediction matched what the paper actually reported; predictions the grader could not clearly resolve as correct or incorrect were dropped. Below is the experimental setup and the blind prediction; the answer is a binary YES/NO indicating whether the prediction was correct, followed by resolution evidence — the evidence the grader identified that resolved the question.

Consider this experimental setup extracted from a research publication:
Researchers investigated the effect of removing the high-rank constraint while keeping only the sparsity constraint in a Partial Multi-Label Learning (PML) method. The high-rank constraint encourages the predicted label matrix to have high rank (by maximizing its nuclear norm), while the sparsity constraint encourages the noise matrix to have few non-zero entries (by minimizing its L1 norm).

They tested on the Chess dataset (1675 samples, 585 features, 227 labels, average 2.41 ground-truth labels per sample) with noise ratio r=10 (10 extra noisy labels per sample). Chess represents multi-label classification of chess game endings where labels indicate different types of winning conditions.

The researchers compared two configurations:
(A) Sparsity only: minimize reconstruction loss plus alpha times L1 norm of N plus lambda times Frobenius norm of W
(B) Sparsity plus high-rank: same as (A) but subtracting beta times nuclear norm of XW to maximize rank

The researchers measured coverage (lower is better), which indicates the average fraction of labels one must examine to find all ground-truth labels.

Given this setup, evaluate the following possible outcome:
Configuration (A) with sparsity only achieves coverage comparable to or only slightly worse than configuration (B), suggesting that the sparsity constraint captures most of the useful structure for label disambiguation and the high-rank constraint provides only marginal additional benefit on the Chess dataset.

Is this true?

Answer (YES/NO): NO